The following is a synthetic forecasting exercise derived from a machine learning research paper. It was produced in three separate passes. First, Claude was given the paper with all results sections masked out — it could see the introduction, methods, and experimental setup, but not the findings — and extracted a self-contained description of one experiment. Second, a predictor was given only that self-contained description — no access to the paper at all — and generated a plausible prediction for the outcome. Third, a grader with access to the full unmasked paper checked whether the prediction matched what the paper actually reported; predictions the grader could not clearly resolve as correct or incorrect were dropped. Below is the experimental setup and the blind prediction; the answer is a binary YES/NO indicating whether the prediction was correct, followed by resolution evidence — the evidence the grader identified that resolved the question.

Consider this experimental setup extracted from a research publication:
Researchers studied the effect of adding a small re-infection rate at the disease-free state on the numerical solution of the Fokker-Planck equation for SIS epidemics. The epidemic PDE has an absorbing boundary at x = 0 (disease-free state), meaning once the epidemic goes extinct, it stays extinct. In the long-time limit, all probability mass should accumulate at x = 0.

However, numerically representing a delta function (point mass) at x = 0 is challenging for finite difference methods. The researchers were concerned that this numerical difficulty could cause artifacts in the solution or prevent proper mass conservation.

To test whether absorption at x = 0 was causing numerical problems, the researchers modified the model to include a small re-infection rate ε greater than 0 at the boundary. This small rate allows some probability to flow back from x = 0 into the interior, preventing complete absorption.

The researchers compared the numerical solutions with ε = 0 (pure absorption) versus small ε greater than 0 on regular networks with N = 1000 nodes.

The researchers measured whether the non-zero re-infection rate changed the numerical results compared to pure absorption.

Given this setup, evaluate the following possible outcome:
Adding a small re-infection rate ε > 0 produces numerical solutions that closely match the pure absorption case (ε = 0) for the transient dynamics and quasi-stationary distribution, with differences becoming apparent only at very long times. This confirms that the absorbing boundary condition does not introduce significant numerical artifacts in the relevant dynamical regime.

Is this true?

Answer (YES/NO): NO